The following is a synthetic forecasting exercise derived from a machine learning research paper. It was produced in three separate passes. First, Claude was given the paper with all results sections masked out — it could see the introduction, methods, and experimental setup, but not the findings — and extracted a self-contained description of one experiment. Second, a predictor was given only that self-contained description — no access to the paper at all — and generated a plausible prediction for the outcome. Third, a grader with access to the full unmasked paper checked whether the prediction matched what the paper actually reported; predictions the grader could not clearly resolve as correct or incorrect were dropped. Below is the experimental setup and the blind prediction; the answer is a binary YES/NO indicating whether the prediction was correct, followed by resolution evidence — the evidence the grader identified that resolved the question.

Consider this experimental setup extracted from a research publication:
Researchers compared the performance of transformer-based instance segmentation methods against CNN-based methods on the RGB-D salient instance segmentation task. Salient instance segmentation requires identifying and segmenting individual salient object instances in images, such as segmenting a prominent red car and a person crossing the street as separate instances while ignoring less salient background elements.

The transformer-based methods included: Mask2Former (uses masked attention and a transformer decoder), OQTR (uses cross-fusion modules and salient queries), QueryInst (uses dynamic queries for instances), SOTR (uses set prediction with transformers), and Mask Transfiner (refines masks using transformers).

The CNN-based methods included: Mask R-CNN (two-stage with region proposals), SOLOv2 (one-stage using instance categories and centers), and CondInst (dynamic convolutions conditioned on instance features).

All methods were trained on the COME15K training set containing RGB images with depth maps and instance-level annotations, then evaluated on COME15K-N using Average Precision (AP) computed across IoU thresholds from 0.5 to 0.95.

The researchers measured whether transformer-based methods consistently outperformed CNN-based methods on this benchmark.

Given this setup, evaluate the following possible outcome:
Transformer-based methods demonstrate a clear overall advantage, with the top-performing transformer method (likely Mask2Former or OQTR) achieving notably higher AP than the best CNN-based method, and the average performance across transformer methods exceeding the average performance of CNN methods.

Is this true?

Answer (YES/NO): NO